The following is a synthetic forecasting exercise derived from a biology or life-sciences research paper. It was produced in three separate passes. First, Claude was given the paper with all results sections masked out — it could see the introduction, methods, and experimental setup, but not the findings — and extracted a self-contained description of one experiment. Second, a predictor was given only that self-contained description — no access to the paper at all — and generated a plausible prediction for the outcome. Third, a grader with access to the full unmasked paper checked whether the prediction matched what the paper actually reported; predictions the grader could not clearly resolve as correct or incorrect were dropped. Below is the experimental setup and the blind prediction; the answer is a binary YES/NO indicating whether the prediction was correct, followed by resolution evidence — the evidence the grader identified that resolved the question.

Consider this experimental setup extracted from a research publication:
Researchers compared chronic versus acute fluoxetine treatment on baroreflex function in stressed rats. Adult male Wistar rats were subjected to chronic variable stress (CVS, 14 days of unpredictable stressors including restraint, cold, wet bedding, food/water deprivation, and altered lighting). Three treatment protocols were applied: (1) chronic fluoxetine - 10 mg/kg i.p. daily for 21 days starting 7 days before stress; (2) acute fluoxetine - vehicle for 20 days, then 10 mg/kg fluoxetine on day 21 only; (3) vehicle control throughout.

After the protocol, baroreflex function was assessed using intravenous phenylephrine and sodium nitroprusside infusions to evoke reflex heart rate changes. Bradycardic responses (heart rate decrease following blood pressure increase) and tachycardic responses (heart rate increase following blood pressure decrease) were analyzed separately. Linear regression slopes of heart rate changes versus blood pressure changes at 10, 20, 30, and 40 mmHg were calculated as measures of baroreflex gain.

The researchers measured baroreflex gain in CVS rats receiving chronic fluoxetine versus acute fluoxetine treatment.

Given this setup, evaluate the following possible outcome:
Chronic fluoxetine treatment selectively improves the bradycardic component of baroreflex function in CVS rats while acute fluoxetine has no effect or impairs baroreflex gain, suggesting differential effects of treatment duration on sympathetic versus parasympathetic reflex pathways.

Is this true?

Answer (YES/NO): NO